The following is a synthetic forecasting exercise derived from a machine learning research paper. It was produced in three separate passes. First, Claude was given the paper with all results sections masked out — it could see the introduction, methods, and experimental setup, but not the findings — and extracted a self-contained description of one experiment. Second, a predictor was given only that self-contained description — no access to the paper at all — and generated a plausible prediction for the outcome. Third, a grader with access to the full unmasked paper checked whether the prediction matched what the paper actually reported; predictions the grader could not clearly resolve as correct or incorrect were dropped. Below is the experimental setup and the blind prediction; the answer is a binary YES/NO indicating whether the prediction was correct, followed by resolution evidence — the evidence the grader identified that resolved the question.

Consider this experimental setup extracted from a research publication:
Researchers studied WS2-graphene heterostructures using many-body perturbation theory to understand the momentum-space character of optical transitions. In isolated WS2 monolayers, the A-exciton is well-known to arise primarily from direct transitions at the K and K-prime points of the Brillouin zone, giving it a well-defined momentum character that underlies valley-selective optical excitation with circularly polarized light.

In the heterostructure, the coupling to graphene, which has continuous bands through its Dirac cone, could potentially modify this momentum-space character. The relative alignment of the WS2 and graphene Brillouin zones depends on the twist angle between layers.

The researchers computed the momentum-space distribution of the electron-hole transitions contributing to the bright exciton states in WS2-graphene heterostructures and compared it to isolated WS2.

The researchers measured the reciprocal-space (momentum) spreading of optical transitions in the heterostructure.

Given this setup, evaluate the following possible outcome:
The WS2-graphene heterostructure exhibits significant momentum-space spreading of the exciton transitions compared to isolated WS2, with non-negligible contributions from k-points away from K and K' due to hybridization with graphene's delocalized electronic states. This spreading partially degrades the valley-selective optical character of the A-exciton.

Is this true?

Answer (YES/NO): YES